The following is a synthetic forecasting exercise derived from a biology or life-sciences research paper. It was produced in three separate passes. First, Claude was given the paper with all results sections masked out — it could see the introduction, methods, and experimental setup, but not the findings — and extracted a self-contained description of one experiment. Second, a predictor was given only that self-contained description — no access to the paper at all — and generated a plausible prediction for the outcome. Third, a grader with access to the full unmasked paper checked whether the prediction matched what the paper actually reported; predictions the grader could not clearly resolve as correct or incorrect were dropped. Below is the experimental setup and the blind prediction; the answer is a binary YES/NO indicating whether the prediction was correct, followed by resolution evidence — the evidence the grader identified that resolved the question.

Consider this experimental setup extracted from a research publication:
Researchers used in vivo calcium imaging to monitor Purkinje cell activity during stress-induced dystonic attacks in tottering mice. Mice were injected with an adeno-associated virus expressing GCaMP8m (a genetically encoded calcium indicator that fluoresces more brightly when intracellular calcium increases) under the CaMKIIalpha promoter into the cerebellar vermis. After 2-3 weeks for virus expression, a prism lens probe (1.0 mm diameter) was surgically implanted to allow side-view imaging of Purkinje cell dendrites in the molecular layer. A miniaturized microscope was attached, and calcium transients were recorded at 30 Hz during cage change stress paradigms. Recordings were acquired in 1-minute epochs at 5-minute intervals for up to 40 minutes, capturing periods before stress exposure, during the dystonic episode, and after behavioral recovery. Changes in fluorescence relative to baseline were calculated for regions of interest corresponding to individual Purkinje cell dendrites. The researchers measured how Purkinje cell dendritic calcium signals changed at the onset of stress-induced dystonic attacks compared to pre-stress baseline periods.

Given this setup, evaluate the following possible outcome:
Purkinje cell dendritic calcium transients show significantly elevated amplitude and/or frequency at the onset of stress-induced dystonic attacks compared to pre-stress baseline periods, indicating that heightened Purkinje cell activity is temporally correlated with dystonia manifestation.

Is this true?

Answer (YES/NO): YES